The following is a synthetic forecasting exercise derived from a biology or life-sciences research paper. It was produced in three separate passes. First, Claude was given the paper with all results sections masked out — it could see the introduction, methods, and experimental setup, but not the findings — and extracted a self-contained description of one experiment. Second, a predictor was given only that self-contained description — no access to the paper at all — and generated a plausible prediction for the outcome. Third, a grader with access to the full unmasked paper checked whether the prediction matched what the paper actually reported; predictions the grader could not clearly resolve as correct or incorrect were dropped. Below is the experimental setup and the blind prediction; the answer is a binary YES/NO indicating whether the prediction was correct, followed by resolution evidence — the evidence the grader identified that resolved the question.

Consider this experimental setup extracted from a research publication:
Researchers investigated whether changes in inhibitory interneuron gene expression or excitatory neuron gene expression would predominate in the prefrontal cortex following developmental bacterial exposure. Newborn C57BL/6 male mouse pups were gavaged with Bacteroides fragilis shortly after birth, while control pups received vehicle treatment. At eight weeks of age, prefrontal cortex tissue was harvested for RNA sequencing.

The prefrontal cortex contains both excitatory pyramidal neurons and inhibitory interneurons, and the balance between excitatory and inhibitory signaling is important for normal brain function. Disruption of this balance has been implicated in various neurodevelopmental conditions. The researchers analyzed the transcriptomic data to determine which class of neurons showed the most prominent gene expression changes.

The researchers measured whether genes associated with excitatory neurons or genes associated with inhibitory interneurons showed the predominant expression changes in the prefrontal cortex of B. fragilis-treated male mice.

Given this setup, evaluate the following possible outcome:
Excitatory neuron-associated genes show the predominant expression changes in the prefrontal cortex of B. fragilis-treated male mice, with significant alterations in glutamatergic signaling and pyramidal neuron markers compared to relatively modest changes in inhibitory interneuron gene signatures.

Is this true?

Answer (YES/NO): NO